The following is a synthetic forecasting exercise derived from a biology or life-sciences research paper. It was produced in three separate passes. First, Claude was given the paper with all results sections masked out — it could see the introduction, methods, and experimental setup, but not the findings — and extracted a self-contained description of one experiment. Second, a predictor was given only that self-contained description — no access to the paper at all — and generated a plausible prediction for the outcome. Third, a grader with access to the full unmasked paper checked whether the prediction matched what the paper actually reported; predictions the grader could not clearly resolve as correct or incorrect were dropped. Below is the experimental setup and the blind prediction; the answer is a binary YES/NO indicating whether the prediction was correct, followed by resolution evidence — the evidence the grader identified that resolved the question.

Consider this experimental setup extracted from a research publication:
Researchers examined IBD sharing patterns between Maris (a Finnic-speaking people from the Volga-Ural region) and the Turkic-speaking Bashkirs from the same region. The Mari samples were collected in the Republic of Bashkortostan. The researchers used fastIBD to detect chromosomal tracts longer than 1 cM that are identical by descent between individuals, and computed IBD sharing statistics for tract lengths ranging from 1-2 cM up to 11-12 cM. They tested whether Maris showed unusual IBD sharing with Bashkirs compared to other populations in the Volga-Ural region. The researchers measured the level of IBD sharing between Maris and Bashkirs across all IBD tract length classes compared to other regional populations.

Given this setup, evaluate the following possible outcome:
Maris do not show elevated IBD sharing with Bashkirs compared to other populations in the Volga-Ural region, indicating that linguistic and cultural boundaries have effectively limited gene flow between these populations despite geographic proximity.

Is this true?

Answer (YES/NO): NO